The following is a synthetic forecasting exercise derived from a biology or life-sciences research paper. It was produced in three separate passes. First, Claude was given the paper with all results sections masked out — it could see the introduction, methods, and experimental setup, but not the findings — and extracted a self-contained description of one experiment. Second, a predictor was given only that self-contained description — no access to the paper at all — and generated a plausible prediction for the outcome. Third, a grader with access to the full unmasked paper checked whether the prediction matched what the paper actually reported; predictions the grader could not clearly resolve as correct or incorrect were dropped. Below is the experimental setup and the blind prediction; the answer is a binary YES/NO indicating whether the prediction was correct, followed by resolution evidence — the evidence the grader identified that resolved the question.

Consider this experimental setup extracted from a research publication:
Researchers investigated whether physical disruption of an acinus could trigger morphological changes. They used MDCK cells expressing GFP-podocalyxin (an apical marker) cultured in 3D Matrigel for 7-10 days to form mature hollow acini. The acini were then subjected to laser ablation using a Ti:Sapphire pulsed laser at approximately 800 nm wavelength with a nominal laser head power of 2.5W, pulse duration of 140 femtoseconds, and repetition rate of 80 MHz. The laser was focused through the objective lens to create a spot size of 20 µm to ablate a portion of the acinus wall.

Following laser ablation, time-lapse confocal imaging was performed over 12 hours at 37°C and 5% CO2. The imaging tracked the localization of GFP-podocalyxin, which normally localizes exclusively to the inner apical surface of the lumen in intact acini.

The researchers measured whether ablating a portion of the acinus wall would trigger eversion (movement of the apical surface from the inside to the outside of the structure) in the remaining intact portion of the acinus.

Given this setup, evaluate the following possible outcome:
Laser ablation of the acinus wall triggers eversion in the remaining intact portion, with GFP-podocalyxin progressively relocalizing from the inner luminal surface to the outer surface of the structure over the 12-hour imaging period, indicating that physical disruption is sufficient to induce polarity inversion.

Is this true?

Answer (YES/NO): YES